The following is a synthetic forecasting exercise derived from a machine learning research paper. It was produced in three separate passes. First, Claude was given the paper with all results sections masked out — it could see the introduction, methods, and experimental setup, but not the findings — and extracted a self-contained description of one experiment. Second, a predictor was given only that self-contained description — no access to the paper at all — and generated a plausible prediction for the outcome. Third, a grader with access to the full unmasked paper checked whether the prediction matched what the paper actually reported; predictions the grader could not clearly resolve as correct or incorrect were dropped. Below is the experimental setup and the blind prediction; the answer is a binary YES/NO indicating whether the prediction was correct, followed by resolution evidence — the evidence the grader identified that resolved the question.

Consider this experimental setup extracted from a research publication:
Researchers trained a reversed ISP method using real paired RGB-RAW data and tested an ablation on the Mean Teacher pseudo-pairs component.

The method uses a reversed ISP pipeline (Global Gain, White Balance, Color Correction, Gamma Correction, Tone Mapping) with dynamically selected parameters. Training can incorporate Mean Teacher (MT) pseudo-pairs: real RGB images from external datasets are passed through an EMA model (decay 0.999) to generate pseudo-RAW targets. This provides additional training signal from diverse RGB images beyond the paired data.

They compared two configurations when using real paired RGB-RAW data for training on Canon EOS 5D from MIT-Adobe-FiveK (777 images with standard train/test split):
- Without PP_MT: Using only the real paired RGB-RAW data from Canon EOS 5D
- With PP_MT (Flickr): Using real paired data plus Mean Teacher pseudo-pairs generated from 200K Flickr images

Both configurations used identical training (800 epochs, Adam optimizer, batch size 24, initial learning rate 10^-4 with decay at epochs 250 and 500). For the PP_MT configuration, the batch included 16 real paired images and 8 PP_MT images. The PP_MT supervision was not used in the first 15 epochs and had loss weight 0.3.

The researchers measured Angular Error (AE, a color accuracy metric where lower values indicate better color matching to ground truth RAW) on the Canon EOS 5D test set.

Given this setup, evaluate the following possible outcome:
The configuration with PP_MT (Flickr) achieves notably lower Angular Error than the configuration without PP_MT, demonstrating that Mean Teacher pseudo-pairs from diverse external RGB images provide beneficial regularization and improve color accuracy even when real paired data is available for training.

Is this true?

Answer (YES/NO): NO